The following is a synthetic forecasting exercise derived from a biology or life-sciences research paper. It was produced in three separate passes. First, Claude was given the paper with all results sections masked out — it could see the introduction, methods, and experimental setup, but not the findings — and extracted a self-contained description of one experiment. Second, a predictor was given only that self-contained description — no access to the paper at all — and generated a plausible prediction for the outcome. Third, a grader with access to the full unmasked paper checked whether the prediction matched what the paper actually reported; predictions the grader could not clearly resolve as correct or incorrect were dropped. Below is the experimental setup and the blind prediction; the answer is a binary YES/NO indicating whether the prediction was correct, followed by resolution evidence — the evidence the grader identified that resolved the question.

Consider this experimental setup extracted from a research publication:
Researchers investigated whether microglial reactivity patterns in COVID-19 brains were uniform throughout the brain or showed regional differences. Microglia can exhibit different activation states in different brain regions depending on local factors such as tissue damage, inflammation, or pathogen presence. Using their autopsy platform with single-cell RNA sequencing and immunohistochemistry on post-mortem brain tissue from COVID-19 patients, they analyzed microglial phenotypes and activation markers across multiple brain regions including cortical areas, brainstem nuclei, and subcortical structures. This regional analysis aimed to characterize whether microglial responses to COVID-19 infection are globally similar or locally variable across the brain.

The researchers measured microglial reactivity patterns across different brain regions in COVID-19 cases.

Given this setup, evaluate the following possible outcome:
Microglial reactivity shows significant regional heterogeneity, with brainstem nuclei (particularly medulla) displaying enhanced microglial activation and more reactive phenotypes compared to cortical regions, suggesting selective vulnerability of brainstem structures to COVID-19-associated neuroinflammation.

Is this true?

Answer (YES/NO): YES